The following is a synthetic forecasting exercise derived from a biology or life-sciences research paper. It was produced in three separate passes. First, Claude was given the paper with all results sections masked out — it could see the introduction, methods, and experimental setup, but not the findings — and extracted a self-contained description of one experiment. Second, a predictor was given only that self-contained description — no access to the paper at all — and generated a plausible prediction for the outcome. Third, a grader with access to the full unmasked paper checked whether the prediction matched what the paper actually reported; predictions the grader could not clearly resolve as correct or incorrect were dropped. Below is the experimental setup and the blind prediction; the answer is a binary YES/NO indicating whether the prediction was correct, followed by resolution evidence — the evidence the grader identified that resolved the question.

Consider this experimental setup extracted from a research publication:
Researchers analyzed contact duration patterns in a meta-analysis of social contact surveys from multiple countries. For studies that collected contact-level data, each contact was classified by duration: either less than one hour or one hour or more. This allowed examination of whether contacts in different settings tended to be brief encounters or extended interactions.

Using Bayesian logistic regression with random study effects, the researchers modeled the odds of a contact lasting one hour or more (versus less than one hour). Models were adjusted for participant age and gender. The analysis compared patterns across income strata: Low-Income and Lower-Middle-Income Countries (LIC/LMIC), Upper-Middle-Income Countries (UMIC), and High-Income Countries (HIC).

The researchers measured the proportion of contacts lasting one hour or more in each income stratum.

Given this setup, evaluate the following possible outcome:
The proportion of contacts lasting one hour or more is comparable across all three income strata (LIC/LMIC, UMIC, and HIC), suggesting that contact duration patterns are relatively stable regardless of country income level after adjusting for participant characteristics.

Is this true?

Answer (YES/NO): NO